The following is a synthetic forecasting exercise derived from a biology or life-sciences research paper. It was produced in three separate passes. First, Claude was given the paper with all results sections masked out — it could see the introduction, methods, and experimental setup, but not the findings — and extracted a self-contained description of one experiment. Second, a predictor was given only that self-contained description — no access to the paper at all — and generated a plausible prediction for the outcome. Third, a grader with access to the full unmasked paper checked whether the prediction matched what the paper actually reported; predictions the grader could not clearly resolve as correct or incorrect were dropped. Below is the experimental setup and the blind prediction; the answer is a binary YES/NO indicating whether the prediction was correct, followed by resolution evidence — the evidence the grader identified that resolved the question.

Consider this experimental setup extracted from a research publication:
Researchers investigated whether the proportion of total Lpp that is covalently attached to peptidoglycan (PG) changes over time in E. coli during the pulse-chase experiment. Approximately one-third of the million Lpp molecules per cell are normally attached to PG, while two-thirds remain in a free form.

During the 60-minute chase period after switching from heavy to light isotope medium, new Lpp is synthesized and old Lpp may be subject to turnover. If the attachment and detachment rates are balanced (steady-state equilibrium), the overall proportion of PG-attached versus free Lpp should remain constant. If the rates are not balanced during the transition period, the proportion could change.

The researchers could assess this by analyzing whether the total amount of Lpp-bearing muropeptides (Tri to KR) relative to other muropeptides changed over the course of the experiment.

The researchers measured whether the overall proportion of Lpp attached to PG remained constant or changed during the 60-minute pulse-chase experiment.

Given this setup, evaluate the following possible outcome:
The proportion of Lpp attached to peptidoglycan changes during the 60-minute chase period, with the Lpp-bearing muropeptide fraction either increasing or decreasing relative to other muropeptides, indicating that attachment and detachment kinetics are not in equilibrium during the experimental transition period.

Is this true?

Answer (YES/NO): NO